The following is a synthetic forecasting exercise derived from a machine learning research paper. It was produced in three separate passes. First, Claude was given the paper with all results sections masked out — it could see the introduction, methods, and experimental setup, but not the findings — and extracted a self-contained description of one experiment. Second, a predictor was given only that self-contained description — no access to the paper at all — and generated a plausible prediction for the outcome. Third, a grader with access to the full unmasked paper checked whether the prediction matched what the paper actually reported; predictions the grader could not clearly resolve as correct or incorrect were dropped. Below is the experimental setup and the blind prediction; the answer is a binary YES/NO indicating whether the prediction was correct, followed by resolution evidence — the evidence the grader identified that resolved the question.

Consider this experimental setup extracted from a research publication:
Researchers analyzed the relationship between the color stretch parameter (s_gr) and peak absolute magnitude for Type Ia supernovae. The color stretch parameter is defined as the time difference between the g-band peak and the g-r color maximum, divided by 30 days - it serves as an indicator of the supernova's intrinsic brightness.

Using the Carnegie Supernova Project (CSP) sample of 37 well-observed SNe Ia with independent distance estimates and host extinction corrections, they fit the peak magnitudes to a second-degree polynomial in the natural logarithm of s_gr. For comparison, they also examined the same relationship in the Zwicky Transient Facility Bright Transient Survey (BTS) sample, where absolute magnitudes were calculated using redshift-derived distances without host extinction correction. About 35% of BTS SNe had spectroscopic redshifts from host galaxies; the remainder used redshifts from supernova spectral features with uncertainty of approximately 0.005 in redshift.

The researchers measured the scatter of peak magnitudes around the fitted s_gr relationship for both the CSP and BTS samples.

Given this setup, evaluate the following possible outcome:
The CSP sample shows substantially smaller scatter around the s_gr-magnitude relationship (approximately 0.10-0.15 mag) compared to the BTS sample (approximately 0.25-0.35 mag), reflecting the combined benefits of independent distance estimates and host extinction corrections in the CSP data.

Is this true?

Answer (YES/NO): NO